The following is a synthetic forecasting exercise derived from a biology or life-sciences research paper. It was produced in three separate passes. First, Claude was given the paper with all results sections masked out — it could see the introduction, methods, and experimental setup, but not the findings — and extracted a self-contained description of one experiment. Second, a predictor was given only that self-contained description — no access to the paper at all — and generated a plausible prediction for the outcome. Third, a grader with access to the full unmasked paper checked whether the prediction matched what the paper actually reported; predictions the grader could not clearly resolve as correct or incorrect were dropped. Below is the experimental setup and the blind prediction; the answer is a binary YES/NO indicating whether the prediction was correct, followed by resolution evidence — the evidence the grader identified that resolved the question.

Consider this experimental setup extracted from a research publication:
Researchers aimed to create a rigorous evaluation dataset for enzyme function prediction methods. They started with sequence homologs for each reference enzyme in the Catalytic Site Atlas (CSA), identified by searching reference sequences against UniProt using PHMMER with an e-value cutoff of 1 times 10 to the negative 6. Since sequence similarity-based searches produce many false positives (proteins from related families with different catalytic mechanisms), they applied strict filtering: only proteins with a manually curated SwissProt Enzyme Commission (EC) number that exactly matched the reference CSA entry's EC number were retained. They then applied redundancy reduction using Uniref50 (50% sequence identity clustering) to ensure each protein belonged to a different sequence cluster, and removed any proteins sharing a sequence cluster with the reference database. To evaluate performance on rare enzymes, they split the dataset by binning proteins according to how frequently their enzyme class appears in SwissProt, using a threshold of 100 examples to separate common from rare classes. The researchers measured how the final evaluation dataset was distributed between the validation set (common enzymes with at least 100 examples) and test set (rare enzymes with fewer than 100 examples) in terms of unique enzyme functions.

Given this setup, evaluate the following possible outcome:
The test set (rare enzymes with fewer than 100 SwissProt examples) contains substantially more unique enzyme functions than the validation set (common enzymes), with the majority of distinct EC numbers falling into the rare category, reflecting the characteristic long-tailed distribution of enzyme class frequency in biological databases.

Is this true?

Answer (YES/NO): YES